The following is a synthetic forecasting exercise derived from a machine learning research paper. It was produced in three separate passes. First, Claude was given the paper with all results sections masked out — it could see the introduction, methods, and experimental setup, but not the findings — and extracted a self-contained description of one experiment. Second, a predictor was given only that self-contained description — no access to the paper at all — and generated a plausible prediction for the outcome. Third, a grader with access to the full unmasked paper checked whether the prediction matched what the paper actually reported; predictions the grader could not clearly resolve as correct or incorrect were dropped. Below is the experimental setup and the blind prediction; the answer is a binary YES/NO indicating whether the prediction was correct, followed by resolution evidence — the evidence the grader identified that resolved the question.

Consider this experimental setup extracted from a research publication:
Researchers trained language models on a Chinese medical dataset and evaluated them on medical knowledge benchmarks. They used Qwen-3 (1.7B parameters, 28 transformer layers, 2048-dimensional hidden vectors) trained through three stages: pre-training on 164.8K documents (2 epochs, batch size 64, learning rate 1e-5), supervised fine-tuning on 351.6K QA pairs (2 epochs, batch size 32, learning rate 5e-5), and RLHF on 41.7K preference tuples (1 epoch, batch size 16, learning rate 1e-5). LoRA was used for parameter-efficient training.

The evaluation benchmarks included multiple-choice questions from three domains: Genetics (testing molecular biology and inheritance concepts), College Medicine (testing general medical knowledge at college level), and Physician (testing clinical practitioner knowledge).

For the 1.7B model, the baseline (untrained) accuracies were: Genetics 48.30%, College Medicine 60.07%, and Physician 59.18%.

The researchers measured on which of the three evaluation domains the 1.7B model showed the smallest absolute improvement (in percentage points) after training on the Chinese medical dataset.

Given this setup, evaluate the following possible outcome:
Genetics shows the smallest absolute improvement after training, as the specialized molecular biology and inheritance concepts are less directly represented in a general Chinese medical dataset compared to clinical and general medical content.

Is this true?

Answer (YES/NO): NO